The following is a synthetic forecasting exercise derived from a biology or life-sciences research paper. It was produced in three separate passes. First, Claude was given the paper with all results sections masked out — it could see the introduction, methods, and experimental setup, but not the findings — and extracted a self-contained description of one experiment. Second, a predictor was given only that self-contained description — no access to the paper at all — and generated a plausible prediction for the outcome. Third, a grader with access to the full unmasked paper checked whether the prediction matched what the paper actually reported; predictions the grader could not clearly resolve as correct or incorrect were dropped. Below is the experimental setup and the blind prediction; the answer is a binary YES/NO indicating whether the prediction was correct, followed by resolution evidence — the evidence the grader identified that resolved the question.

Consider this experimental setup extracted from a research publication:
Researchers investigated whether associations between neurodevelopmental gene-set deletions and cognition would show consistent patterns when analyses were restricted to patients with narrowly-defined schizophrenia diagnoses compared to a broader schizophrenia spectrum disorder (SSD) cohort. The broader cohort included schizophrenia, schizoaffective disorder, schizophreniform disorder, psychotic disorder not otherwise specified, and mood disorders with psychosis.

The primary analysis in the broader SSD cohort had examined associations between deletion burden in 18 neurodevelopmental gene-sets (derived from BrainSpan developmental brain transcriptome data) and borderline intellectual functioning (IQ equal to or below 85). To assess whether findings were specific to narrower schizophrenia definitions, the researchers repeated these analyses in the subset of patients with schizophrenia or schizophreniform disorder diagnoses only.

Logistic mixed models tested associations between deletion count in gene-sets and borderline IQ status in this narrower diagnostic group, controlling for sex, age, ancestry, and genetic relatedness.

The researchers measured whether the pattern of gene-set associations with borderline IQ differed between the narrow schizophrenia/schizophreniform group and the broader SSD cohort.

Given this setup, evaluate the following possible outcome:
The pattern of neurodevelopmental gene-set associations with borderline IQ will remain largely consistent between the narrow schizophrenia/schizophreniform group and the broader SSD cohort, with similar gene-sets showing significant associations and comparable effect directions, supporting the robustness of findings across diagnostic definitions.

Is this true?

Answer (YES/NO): YES